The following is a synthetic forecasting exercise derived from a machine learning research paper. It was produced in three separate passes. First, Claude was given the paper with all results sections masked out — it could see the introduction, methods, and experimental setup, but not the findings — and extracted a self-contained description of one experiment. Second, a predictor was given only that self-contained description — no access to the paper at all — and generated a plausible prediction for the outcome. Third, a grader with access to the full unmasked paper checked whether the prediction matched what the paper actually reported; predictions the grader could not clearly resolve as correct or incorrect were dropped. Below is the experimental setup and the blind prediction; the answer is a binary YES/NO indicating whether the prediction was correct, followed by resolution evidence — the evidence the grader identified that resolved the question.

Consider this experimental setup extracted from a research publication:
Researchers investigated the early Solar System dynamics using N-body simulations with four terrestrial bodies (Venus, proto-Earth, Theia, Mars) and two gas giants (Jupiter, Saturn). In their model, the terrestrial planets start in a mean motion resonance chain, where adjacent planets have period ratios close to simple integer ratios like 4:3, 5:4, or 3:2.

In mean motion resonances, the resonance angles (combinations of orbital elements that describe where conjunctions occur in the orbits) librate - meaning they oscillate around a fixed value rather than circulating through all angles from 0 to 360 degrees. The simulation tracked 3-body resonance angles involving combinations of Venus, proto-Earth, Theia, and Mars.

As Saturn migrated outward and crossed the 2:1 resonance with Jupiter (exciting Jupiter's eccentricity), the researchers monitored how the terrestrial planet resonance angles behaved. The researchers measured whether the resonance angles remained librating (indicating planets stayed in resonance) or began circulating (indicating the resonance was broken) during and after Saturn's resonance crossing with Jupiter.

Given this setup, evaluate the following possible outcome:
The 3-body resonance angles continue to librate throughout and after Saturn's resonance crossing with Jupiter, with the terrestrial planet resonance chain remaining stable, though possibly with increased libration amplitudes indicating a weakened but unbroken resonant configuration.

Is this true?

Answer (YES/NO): NO